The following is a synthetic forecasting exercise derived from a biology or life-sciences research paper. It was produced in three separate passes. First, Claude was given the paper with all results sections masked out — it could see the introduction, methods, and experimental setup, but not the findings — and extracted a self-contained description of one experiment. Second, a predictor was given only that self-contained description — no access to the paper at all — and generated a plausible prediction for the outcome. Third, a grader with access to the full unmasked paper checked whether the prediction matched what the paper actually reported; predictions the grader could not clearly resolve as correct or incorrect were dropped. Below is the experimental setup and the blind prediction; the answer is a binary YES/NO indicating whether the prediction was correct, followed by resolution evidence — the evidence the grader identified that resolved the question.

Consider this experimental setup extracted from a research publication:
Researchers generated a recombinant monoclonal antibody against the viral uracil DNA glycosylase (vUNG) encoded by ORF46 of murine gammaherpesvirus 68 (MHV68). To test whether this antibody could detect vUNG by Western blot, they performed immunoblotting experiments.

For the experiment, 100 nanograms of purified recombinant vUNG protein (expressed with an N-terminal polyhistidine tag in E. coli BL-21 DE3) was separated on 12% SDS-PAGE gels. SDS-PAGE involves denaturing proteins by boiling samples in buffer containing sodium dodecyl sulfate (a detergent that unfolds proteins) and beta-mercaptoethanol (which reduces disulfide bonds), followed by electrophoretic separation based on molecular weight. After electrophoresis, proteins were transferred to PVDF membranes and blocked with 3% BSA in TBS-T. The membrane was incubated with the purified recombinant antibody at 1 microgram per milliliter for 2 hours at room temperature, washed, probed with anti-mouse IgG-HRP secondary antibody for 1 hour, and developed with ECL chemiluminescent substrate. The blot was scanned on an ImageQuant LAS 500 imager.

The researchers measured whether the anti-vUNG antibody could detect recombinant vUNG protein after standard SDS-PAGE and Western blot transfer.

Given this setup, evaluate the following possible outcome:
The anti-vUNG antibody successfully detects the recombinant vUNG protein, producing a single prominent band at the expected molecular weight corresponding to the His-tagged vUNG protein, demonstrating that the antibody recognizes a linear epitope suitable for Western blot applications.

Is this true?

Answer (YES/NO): NO